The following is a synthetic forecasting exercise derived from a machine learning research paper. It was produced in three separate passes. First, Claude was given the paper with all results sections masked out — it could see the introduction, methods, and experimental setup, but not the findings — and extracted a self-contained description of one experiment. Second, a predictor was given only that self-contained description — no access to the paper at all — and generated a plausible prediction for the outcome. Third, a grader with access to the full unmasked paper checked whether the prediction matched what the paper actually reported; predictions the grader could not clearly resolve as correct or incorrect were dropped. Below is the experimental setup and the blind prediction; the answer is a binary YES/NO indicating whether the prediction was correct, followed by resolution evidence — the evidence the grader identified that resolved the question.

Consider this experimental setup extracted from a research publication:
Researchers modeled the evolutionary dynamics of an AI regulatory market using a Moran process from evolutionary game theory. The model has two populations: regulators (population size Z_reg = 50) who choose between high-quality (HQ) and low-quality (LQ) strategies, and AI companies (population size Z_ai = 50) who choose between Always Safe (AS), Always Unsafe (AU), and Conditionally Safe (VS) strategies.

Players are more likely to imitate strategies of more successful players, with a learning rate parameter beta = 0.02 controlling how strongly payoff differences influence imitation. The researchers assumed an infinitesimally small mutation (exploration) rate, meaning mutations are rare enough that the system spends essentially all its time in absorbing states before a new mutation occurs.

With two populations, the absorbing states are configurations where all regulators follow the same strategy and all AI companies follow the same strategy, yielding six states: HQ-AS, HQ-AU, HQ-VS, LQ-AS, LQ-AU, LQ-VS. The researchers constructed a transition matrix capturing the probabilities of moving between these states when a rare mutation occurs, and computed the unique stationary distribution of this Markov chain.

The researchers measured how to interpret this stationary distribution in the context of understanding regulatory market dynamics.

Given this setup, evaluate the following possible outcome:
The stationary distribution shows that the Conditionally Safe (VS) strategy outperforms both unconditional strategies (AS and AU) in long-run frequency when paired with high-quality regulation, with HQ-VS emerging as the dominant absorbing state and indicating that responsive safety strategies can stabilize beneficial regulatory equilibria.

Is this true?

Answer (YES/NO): NO